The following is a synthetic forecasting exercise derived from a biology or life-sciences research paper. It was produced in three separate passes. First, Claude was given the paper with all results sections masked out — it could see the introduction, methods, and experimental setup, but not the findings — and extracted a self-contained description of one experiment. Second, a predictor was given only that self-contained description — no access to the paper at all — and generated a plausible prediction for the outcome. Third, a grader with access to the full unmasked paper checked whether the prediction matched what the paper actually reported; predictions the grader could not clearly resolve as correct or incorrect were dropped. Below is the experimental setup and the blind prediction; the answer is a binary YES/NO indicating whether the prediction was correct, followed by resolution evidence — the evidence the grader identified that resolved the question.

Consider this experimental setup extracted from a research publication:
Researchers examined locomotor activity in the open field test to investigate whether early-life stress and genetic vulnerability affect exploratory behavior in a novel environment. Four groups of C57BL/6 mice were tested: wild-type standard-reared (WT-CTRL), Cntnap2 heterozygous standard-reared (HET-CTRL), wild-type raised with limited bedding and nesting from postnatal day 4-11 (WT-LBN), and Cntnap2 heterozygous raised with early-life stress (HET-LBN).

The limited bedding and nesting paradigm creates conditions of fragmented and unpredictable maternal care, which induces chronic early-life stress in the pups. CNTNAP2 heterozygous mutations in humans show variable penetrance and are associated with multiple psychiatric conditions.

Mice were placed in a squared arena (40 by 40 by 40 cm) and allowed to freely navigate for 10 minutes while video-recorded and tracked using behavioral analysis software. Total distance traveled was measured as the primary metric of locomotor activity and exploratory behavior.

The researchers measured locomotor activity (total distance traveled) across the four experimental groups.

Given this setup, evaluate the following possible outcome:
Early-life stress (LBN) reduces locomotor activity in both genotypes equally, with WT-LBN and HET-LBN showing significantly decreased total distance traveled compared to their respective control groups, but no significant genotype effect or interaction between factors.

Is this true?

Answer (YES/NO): NO